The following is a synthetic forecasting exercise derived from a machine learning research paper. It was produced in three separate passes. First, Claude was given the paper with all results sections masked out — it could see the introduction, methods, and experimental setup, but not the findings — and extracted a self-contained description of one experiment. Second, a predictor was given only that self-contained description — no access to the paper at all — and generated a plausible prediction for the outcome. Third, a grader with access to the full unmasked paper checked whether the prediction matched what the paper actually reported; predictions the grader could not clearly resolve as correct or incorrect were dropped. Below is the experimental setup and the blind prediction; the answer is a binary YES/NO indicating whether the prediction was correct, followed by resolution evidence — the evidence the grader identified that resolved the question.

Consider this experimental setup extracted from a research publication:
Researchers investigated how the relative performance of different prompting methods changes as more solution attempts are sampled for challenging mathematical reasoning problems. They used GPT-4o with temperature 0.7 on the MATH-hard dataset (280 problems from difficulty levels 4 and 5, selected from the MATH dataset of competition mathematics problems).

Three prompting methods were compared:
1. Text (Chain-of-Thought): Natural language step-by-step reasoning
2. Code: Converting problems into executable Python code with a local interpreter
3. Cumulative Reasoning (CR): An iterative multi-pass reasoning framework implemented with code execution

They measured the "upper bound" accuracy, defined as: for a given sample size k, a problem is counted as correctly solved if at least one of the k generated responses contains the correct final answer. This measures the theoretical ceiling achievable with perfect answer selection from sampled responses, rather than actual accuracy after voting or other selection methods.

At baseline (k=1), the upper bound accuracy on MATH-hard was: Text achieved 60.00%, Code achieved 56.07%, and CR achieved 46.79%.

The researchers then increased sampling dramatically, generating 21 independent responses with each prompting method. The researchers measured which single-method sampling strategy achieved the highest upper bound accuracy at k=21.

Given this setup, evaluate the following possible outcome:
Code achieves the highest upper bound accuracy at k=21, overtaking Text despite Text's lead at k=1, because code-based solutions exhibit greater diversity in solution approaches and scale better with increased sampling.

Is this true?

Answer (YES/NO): NO